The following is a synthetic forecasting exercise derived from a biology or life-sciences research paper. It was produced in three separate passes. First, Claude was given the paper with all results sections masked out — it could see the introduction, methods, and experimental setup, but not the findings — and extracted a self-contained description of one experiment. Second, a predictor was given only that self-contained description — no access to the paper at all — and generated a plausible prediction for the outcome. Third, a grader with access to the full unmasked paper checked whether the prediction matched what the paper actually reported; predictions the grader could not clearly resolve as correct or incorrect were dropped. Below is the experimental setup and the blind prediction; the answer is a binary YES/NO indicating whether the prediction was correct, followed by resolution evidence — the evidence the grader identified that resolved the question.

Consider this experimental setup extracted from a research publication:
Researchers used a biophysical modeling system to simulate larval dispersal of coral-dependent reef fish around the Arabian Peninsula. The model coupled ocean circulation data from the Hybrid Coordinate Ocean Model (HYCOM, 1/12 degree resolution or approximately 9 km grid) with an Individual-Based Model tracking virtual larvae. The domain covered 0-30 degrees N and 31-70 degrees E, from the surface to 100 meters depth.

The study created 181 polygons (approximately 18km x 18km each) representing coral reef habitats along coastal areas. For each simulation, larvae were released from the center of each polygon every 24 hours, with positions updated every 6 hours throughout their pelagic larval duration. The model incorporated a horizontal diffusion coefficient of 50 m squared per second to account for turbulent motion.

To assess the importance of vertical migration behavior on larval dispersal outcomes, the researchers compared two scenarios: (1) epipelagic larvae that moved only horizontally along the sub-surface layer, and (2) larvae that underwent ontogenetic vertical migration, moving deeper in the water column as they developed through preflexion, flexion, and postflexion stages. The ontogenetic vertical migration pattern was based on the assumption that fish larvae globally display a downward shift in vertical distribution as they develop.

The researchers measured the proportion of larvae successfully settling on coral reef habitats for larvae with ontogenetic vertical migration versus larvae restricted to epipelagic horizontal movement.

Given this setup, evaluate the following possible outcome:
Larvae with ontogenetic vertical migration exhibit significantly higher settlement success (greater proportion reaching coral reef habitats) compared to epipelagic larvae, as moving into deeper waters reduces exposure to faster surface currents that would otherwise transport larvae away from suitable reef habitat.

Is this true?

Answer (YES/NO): NO